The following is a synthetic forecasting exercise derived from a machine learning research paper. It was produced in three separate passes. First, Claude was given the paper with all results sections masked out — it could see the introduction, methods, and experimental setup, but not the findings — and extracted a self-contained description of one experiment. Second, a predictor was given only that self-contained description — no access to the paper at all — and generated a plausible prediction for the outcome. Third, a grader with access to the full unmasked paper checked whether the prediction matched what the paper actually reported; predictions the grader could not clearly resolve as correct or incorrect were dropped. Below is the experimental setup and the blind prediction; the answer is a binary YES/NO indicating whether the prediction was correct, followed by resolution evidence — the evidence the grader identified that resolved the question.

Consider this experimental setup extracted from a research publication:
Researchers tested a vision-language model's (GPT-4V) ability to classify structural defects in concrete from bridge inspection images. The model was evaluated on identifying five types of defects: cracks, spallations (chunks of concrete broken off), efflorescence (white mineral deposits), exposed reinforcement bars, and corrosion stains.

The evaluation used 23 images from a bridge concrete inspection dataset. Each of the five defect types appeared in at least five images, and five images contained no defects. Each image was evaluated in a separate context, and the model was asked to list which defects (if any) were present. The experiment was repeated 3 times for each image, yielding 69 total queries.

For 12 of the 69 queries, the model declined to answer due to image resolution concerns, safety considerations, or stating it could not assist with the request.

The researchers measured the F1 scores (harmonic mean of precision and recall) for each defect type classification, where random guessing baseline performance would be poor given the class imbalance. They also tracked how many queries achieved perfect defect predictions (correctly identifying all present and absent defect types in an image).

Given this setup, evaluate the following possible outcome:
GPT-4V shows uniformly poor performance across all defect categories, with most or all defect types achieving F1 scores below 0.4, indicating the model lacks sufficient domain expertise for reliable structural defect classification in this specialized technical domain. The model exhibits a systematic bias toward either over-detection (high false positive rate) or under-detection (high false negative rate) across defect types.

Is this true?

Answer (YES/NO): NO